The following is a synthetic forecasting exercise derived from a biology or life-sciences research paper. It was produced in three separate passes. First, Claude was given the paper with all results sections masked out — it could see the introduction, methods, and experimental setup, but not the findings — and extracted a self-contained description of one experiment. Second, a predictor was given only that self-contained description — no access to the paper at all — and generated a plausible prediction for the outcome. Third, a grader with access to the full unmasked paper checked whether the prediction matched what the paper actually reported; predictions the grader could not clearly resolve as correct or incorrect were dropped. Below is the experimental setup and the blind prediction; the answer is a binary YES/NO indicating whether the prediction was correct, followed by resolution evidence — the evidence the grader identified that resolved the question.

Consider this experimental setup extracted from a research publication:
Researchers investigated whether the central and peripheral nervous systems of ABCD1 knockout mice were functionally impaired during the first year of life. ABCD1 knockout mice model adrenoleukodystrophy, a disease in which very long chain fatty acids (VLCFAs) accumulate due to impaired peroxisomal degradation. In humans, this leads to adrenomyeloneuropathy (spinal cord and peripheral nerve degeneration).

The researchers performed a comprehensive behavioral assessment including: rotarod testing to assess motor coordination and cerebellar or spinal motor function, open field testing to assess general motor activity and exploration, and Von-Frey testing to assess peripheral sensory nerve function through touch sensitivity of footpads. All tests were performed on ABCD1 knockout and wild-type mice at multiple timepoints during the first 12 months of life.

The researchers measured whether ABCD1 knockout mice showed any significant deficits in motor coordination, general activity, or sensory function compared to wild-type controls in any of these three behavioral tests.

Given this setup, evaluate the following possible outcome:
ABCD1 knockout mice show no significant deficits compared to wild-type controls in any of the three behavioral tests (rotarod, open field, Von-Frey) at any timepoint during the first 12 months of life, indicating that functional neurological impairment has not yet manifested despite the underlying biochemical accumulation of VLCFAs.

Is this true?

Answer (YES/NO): YES